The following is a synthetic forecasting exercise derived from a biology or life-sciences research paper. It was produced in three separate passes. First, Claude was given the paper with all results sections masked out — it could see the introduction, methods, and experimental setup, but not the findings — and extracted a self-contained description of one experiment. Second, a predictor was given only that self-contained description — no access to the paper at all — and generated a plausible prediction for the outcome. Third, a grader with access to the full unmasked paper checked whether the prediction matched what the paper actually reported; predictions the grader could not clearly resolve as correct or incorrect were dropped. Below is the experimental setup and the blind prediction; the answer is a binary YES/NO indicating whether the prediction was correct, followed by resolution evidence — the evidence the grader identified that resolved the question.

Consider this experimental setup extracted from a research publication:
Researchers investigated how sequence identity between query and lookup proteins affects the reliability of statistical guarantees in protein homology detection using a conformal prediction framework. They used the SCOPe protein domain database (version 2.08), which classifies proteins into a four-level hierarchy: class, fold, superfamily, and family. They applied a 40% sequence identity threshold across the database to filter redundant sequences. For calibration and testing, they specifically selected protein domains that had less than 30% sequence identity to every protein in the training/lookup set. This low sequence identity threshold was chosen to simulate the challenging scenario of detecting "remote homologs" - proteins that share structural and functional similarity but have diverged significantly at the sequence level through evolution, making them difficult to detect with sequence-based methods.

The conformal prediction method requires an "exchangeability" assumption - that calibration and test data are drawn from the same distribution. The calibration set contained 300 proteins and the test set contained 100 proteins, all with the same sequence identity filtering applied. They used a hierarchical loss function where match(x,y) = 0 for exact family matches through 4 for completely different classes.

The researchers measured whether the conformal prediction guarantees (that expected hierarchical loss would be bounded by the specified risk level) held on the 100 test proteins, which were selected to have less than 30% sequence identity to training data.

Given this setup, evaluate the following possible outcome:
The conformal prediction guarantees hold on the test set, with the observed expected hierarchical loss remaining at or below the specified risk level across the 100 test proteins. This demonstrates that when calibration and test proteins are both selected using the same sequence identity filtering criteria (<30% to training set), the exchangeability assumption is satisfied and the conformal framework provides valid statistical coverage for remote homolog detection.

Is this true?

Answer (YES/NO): YES